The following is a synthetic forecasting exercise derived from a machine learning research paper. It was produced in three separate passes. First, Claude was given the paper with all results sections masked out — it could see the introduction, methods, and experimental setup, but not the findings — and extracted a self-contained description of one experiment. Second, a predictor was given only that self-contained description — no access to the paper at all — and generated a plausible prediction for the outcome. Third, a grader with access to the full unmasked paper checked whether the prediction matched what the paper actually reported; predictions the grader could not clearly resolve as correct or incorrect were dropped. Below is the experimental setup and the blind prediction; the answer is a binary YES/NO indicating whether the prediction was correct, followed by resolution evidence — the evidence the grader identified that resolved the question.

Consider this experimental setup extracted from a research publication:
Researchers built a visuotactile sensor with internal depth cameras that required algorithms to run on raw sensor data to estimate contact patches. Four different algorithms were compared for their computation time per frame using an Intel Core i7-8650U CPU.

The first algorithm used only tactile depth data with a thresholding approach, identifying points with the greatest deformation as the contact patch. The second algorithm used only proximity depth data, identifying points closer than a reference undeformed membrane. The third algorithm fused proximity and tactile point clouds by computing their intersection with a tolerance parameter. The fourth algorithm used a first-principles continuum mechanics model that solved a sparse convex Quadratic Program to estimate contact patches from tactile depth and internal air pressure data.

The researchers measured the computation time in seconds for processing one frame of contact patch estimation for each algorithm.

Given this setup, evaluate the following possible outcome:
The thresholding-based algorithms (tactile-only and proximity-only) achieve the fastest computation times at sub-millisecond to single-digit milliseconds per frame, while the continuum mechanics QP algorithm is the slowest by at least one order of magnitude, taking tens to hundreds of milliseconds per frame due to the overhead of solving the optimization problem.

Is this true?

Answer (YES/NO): NO